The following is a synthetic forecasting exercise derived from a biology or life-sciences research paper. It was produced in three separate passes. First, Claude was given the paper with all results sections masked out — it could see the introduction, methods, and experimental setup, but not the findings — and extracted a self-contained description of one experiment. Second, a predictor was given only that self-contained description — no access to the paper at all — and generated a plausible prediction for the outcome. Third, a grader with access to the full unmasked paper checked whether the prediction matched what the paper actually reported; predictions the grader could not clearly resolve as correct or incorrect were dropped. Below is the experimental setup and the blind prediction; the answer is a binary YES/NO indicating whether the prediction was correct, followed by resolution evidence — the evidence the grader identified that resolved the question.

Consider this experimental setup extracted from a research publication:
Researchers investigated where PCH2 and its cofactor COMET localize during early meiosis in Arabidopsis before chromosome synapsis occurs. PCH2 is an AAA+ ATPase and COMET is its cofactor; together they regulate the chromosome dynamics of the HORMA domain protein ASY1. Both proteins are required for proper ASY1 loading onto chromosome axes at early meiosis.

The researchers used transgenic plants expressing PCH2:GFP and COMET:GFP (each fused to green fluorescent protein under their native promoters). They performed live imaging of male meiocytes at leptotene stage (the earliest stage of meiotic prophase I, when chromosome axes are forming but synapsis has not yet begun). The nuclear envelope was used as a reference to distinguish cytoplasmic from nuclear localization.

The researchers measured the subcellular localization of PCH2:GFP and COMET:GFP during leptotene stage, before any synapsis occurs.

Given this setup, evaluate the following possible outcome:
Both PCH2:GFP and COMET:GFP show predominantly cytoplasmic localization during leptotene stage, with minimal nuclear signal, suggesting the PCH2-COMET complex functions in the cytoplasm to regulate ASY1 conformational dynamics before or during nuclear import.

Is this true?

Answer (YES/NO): NO